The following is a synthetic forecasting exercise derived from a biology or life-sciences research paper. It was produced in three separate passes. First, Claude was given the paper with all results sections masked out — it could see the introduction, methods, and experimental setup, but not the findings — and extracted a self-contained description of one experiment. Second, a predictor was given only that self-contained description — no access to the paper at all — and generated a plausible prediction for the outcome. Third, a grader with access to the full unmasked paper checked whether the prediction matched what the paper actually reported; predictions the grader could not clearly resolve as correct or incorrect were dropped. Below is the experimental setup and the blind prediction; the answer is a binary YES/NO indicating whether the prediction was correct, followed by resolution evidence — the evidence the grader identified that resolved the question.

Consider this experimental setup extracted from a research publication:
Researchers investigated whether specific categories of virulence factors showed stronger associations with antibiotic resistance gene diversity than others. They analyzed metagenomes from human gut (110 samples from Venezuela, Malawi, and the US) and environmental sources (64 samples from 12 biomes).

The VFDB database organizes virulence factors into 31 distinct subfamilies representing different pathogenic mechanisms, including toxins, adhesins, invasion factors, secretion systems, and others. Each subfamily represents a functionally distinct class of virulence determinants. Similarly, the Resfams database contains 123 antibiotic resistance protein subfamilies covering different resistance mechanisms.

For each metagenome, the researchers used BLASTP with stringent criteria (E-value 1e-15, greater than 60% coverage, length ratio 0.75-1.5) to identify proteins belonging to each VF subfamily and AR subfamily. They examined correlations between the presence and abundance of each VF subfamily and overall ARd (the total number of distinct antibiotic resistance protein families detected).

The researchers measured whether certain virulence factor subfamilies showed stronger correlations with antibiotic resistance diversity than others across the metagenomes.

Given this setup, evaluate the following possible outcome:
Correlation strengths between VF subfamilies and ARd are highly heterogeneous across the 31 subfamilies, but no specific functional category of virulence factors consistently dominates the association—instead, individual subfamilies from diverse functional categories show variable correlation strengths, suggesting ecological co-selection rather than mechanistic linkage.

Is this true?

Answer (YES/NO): NO